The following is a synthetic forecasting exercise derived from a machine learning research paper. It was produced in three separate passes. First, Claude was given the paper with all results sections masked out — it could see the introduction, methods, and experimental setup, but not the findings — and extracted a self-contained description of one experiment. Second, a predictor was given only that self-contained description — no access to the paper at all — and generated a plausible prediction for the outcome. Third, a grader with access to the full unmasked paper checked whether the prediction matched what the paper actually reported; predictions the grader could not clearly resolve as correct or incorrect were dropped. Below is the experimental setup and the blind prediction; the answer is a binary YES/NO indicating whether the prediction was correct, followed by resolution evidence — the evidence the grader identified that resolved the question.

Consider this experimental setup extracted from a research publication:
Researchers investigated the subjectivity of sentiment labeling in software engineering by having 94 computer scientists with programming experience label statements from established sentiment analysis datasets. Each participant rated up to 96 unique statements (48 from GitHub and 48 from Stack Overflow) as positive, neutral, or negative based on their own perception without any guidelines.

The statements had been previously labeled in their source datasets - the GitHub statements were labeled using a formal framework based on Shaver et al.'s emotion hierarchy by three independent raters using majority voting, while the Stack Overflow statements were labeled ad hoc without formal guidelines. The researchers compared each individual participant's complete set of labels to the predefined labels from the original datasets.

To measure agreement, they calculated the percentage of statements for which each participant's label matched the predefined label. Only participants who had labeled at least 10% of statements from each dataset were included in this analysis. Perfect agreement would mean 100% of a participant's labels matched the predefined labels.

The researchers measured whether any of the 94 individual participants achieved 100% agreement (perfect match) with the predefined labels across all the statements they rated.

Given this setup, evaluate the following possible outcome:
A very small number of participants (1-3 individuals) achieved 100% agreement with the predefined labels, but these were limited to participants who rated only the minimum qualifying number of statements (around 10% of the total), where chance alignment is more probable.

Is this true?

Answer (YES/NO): NO